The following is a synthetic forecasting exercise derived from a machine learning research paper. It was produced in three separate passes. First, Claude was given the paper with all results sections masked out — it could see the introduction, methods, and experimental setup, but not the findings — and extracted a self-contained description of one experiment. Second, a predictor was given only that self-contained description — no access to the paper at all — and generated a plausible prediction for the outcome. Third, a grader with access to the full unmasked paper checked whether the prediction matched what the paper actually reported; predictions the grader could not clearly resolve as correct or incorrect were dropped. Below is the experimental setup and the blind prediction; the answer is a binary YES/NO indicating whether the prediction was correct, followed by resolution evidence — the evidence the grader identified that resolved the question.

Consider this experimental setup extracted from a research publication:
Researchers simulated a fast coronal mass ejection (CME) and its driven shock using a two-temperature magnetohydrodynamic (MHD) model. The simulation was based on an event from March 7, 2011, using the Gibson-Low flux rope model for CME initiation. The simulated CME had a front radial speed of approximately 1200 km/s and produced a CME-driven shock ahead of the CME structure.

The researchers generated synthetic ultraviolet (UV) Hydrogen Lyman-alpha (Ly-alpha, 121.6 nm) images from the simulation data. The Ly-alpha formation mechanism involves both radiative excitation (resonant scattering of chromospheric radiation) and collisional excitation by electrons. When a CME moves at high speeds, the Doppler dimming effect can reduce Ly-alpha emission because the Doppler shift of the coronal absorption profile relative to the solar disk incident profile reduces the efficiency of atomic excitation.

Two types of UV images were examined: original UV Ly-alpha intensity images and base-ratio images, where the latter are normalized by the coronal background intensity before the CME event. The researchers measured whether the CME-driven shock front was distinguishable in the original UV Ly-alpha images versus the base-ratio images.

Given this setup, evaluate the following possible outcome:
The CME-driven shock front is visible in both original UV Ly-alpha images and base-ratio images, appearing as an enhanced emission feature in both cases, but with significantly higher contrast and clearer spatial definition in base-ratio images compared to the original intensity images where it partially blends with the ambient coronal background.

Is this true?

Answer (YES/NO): NO